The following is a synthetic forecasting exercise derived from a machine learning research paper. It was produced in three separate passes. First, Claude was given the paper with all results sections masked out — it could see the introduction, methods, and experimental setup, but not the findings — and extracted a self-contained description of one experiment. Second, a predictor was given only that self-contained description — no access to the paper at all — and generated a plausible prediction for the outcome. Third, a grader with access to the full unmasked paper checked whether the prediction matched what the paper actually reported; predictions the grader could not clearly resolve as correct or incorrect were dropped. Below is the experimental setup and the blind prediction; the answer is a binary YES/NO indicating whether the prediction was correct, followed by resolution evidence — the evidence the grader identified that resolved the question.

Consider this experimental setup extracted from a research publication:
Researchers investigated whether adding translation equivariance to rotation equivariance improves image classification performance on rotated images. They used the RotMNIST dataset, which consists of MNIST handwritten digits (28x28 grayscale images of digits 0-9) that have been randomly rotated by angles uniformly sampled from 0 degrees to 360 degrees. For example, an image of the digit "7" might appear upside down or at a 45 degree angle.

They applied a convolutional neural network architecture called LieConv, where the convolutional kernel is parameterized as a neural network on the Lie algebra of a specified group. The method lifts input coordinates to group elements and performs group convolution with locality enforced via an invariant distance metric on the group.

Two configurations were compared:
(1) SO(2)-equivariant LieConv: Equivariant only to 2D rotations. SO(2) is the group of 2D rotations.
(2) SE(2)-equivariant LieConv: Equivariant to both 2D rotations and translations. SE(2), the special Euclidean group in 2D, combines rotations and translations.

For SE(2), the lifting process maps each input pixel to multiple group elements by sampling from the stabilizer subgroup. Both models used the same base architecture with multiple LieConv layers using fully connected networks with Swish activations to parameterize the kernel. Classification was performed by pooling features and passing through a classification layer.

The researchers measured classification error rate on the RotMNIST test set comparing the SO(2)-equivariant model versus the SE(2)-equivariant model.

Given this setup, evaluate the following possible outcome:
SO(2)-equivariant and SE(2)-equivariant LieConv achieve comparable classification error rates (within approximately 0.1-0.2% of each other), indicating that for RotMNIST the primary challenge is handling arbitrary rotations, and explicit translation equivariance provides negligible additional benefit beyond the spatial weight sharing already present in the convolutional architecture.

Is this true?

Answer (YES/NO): NO